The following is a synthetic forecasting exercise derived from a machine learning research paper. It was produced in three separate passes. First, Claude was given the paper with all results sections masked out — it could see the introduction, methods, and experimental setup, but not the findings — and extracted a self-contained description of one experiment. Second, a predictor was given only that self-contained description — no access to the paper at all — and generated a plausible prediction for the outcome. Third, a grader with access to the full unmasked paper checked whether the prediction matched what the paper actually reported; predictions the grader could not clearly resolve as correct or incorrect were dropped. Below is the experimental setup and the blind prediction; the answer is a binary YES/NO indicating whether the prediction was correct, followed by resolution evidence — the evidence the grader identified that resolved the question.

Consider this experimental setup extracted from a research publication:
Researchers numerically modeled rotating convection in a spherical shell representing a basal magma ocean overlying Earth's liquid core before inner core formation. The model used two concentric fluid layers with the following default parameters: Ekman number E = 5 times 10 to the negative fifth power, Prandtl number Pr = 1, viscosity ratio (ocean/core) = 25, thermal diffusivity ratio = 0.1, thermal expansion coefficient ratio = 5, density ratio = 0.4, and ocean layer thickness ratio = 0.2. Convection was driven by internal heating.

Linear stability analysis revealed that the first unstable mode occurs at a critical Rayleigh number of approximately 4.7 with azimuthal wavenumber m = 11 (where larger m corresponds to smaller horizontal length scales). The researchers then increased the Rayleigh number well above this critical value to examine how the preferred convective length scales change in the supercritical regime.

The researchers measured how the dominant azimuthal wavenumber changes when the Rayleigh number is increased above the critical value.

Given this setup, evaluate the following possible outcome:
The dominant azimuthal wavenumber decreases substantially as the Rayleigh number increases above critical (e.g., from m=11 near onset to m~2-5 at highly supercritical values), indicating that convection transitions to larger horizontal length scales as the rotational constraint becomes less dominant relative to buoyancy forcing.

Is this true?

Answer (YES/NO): NO